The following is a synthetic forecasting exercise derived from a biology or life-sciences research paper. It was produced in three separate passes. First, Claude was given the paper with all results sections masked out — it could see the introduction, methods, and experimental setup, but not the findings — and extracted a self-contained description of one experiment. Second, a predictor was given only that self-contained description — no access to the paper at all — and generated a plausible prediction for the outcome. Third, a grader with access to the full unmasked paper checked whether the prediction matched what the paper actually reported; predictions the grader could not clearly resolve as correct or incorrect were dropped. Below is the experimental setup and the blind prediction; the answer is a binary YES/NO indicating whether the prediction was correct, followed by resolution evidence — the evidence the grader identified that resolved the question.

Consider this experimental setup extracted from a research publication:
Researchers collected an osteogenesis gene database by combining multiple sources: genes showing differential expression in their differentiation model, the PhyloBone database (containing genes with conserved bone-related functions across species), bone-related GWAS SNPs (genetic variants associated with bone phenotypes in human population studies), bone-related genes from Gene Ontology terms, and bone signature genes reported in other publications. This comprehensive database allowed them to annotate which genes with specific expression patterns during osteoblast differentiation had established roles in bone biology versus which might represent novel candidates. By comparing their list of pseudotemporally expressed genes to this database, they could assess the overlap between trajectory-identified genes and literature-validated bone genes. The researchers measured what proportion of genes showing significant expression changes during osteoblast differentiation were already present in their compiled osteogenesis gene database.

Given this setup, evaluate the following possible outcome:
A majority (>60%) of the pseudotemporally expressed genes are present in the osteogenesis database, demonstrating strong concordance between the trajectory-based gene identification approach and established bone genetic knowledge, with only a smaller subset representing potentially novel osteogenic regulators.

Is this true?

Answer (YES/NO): NO